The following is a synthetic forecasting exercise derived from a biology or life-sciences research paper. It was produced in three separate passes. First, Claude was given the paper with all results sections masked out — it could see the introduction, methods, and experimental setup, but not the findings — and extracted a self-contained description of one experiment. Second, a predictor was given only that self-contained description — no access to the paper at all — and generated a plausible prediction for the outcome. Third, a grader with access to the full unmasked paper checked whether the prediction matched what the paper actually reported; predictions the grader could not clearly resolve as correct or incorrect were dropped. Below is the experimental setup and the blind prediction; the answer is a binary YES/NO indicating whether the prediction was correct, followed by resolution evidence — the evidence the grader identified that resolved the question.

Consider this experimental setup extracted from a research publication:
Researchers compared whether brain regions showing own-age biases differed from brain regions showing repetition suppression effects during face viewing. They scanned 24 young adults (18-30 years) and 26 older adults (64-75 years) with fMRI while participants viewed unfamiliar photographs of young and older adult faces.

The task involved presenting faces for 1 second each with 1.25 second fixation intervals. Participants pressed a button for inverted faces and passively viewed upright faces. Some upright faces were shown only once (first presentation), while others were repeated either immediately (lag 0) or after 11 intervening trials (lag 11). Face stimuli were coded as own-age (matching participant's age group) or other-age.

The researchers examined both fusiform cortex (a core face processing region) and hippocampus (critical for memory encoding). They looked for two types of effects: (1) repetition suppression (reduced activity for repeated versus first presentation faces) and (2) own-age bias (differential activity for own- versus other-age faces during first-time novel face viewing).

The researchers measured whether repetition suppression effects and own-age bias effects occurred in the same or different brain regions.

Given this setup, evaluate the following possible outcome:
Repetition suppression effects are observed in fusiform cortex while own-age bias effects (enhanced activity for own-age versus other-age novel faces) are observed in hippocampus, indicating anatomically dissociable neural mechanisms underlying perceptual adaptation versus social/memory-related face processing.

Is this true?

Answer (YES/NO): YES